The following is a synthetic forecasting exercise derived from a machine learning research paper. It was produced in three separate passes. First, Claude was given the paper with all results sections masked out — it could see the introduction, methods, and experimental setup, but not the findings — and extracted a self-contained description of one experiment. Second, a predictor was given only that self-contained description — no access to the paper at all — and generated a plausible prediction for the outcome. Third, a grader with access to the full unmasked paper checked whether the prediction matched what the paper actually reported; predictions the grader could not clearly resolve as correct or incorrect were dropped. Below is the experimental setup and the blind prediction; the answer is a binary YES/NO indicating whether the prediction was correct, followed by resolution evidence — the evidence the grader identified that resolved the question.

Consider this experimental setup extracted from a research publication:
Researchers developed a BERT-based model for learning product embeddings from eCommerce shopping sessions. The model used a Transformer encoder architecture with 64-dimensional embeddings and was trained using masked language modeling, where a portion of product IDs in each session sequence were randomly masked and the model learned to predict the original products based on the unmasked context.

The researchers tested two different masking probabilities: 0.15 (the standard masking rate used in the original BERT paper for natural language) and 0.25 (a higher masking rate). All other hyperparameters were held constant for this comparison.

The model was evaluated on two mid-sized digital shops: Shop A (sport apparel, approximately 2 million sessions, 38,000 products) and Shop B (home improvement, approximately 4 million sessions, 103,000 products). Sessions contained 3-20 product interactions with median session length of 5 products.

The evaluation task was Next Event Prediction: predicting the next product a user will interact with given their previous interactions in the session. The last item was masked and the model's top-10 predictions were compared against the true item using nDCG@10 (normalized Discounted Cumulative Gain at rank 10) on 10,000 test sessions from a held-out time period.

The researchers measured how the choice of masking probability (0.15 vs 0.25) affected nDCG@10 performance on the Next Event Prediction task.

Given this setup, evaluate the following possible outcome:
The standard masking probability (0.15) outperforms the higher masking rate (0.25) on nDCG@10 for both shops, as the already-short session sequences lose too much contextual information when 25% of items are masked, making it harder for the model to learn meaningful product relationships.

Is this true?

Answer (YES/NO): NO